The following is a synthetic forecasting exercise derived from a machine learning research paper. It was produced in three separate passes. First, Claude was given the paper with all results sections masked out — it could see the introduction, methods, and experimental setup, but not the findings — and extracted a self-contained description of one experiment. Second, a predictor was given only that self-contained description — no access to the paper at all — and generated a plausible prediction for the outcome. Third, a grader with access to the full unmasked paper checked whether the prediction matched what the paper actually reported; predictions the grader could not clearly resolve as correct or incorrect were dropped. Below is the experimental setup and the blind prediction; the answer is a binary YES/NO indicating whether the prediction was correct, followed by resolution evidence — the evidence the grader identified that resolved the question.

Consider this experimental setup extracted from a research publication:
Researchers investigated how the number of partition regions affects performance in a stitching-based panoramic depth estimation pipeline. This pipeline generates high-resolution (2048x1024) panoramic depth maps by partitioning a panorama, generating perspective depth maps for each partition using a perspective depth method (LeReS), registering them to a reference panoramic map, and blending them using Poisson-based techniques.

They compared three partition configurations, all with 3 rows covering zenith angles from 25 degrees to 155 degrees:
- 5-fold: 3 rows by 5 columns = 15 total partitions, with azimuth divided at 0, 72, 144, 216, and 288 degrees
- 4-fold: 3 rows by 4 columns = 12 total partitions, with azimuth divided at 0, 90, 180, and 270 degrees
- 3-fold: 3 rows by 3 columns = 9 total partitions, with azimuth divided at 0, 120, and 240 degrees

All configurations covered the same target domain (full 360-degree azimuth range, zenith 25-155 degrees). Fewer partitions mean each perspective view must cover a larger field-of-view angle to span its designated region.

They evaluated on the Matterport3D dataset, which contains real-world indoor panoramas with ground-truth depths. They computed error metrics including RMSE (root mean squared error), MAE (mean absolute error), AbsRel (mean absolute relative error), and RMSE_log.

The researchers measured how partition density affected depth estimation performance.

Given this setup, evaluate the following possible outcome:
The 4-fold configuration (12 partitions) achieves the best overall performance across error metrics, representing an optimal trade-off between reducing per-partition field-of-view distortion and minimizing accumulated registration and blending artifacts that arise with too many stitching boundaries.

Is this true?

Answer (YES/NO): NO